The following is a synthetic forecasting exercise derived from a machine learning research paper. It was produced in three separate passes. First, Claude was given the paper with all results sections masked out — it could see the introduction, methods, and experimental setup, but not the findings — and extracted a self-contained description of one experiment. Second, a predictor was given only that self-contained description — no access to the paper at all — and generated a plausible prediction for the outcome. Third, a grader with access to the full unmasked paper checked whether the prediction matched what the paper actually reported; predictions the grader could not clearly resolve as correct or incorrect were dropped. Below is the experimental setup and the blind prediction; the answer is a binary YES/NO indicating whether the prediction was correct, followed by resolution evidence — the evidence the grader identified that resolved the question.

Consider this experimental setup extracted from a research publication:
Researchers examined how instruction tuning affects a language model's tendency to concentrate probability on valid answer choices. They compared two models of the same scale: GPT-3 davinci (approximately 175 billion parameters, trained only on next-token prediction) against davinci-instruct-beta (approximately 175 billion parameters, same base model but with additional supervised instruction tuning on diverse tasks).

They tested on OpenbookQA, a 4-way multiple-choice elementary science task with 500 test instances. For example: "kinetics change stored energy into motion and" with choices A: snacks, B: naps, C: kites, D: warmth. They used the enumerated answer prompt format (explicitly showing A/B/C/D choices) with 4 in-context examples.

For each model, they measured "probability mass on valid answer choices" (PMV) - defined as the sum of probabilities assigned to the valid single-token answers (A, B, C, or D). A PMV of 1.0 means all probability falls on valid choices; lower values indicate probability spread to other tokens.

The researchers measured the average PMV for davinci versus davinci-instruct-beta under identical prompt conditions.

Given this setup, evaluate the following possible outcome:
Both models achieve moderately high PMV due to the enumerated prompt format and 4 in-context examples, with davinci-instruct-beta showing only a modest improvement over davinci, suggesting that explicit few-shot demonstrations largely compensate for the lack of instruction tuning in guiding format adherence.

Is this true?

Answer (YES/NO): NO